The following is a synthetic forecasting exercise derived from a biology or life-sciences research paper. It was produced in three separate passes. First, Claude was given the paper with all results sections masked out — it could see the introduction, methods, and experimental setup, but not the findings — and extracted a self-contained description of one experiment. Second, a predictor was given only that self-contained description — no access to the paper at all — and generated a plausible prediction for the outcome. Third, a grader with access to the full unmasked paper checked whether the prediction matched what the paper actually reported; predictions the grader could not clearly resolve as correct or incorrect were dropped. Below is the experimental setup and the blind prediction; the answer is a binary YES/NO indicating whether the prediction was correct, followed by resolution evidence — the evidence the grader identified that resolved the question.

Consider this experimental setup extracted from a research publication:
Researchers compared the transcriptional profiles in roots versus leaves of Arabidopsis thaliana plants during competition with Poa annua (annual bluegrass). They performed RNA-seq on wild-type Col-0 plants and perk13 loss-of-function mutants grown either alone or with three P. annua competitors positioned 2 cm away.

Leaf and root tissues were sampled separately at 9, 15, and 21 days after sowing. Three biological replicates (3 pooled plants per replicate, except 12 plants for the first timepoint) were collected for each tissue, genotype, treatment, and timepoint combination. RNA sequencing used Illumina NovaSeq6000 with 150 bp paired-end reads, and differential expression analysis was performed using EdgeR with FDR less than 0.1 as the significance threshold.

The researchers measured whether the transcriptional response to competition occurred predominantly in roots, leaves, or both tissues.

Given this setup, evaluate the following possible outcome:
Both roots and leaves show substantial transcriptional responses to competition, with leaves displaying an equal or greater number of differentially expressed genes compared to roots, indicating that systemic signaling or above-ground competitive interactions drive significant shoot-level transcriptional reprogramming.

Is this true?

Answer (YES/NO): NO